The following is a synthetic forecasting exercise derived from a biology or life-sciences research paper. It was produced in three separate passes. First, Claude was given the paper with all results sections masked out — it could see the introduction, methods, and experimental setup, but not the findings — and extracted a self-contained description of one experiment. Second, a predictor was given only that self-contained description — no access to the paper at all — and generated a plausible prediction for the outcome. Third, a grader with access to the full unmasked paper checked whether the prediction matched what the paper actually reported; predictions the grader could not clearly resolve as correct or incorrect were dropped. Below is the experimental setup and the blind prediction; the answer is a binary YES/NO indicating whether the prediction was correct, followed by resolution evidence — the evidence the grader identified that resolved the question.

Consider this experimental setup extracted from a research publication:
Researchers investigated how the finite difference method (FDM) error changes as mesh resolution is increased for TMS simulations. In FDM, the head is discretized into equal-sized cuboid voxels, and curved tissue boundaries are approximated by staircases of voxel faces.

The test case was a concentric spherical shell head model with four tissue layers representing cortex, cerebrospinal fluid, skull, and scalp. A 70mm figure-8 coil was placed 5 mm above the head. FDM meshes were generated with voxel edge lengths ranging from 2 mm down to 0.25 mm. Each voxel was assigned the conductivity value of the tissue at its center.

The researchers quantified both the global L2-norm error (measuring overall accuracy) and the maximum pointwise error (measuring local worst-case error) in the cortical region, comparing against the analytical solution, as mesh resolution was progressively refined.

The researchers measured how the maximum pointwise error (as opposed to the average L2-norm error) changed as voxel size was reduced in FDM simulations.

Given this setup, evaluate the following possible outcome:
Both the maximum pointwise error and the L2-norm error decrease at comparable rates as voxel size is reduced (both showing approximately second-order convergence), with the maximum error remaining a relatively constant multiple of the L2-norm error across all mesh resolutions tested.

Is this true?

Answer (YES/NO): NO